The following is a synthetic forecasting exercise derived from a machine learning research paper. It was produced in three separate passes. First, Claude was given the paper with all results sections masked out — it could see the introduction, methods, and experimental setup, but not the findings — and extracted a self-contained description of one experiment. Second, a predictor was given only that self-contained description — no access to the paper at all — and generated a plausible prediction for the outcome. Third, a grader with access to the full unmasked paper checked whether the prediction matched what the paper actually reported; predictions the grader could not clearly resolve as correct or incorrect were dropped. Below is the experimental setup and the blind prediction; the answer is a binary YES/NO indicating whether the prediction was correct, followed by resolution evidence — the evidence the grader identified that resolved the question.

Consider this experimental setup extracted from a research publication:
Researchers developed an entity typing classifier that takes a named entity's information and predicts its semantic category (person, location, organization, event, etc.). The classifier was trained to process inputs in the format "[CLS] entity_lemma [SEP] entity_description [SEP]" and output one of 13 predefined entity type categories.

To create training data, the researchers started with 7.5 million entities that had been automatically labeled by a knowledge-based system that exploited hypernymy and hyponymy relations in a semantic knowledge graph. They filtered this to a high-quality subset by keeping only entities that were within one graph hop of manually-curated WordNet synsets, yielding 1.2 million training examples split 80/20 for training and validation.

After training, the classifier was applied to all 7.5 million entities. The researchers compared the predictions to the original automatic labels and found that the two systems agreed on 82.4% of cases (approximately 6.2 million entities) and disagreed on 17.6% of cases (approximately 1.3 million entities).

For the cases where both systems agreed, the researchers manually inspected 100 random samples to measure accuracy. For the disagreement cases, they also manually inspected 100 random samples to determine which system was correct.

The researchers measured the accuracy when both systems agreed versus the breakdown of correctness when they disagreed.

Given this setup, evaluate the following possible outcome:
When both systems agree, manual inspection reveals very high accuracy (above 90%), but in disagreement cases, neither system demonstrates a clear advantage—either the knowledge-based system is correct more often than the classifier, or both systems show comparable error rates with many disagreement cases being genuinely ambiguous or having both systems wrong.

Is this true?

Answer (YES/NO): NO